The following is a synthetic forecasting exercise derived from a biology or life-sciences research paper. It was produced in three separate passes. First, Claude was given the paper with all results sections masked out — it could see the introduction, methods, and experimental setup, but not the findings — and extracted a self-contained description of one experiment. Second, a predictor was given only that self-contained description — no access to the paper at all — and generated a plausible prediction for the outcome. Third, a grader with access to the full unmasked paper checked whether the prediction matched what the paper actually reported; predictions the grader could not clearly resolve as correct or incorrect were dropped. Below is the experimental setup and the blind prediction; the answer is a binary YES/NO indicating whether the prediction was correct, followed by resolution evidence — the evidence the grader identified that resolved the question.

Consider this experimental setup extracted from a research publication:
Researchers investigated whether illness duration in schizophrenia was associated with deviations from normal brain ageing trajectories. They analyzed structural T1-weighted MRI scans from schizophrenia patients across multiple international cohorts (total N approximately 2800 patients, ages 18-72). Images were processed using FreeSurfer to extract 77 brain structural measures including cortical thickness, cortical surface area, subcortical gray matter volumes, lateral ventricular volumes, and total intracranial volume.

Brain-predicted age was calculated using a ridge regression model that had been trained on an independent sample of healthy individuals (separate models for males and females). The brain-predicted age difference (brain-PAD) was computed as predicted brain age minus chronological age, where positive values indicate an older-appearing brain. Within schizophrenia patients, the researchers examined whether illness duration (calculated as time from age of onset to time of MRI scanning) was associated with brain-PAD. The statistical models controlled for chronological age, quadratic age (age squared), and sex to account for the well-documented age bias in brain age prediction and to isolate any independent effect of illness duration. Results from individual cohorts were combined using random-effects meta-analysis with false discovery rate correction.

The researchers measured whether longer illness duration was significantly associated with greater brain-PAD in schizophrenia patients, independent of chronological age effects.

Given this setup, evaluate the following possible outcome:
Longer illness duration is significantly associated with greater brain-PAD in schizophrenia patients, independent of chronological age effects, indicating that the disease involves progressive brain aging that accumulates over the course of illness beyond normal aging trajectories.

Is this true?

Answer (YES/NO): NO